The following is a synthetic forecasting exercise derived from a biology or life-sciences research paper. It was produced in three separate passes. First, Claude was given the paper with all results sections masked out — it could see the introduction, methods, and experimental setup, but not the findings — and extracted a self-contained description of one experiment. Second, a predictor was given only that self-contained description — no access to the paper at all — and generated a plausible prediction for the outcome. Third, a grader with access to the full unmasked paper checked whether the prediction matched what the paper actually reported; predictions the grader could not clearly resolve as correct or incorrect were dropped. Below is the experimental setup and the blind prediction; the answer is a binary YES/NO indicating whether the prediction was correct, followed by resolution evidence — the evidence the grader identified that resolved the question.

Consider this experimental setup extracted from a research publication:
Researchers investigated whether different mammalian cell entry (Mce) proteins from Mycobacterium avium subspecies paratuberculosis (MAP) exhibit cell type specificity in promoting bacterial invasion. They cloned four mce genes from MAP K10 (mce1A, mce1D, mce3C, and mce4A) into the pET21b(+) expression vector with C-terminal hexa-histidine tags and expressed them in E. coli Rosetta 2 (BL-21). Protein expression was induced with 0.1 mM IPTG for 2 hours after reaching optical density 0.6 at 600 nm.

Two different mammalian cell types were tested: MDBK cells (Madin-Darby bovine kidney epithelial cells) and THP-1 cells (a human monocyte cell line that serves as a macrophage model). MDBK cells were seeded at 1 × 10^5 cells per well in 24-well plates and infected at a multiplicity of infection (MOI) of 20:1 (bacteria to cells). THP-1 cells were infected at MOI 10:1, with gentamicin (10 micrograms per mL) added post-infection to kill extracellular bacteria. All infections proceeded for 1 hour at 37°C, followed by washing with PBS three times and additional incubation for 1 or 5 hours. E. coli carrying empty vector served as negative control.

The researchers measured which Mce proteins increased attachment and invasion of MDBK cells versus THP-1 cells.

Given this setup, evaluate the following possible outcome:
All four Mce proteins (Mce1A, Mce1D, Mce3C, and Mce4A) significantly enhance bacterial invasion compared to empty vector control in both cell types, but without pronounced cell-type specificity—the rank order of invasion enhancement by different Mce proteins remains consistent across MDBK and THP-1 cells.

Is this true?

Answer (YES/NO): NO